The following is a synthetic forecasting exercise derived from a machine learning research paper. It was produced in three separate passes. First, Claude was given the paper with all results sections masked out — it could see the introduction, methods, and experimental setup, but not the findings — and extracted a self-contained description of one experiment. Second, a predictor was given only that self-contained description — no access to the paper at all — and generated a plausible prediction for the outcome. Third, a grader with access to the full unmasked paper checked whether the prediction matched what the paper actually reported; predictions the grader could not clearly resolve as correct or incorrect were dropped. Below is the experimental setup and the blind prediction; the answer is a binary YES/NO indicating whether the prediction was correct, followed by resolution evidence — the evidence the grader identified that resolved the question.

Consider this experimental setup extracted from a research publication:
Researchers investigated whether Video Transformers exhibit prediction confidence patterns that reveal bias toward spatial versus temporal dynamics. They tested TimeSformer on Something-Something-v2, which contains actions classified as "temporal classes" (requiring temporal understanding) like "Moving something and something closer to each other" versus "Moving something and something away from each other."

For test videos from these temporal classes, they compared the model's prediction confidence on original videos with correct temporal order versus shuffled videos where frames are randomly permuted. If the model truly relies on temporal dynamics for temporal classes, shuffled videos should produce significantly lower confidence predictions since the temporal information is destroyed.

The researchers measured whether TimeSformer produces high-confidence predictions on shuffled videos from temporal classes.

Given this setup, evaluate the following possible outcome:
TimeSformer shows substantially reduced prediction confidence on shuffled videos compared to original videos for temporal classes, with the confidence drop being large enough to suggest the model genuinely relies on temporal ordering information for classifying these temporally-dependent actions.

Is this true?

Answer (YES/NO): NO